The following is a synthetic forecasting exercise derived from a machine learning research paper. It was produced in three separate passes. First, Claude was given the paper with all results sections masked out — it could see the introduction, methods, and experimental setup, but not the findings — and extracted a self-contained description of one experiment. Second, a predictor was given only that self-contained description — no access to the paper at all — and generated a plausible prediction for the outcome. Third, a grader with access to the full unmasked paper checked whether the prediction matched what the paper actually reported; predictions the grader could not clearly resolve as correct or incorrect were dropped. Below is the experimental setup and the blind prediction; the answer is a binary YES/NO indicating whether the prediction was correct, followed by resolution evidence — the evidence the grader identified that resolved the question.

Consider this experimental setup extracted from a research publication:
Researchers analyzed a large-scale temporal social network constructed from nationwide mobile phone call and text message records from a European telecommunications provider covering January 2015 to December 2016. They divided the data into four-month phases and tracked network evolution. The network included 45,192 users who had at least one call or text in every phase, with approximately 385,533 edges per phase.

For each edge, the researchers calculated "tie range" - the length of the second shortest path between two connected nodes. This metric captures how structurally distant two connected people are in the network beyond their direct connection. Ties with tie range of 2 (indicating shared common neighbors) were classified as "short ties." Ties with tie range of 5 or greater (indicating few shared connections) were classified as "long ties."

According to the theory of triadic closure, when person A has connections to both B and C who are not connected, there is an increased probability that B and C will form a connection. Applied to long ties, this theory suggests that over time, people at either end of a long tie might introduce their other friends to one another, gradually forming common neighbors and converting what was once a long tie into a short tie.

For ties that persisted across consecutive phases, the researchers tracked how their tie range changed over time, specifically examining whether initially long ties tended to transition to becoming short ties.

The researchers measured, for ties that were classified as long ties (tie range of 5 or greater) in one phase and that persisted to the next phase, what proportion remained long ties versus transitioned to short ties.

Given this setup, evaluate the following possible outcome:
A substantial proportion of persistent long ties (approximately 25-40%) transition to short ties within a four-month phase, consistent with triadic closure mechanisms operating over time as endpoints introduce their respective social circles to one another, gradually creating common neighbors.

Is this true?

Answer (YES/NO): YES